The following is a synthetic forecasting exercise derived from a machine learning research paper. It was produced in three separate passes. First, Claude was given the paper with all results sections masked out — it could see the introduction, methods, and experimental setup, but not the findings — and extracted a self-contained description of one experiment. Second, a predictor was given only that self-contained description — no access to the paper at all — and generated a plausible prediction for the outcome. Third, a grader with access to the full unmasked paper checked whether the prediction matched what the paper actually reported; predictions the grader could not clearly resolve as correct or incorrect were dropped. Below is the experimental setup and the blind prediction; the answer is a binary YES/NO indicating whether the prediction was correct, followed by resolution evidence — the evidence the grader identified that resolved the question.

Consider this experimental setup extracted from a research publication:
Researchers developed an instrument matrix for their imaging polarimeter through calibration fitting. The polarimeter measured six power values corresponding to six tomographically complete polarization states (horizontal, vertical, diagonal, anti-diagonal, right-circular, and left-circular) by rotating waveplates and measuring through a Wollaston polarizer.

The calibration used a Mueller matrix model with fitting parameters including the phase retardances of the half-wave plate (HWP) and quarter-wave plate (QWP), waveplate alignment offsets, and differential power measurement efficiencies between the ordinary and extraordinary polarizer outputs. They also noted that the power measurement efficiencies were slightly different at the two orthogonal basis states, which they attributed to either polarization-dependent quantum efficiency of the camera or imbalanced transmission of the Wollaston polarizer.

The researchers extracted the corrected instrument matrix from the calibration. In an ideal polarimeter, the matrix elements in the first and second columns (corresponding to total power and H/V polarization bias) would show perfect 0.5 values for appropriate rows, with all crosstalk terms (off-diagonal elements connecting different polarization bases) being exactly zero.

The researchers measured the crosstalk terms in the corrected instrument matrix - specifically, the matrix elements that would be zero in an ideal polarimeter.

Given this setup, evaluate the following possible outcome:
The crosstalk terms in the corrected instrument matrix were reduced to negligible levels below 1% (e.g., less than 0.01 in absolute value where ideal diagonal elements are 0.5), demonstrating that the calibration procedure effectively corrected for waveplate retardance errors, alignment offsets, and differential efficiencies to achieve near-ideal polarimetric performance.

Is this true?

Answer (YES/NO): NO